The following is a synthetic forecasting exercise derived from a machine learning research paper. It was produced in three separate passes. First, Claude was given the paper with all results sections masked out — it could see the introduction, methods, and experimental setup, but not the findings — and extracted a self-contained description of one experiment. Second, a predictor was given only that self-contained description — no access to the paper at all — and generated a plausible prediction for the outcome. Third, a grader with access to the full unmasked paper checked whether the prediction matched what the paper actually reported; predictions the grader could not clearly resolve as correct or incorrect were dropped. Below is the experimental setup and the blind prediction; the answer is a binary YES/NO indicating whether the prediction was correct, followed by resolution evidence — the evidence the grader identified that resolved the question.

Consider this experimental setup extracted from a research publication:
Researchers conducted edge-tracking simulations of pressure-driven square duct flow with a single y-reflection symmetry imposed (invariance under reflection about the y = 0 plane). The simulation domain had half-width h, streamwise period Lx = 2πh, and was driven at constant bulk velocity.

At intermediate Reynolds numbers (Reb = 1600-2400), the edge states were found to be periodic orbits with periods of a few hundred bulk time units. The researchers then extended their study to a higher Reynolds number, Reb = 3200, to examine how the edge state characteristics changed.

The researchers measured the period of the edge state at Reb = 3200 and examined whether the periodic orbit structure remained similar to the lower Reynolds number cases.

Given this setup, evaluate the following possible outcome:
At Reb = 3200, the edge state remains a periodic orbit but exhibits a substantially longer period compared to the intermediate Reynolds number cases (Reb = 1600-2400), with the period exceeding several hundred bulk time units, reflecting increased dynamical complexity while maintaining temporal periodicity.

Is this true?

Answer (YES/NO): YES